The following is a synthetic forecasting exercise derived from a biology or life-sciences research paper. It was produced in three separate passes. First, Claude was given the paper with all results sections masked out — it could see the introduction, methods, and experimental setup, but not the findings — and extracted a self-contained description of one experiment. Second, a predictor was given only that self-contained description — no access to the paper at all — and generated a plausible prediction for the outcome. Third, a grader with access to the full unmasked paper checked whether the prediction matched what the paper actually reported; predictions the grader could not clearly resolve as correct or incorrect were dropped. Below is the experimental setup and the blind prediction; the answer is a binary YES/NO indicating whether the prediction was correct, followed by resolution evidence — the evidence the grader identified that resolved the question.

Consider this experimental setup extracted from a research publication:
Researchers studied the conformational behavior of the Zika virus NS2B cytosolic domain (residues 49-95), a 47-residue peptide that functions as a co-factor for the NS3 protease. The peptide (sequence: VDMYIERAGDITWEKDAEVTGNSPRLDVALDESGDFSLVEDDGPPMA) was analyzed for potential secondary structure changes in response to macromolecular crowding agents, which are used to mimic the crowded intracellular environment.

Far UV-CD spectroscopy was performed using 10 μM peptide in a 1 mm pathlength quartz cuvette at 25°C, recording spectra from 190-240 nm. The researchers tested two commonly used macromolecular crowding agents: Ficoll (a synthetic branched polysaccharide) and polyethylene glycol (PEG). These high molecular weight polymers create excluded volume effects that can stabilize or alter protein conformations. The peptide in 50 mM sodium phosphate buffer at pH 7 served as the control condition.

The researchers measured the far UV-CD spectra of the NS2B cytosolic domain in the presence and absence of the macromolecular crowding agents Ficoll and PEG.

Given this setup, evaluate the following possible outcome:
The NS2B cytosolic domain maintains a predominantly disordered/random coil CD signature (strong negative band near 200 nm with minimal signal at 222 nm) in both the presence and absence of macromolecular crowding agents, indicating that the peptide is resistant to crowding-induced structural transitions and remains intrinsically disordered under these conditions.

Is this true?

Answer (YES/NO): YES